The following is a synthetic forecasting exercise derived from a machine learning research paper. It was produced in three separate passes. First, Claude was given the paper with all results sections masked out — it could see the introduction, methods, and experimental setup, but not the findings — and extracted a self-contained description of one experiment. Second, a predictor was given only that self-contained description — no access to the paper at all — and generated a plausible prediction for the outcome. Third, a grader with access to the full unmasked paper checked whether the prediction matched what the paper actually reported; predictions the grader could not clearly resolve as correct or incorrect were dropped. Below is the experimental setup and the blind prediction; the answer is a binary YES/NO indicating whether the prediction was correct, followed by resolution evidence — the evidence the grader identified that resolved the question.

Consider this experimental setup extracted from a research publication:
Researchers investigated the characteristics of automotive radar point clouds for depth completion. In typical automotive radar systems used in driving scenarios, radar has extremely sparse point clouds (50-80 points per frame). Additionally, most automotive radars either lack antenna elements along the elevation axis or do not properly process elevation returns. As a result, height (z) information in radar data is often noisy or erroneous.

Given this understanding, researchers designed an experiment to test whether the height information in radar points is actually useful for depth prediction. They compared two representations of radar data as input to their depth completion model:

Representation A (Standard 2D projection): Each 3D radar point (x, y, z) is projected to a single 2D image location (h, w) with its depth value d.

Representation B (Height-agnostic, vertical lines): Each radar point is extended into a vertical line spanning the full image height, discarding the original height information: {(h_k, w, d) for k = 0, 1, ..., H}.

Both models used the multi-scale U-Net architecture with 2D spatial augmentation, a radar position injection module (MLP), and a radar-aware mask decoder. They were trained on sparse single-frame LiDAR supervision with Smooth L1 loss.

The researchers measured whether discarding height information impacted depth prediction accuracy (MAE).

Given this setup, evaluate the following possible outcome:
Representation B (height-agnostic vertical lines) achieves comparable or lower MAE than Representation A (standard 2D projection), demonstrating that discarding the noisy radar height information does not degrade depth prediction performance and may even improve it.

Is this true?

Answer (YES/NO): NO